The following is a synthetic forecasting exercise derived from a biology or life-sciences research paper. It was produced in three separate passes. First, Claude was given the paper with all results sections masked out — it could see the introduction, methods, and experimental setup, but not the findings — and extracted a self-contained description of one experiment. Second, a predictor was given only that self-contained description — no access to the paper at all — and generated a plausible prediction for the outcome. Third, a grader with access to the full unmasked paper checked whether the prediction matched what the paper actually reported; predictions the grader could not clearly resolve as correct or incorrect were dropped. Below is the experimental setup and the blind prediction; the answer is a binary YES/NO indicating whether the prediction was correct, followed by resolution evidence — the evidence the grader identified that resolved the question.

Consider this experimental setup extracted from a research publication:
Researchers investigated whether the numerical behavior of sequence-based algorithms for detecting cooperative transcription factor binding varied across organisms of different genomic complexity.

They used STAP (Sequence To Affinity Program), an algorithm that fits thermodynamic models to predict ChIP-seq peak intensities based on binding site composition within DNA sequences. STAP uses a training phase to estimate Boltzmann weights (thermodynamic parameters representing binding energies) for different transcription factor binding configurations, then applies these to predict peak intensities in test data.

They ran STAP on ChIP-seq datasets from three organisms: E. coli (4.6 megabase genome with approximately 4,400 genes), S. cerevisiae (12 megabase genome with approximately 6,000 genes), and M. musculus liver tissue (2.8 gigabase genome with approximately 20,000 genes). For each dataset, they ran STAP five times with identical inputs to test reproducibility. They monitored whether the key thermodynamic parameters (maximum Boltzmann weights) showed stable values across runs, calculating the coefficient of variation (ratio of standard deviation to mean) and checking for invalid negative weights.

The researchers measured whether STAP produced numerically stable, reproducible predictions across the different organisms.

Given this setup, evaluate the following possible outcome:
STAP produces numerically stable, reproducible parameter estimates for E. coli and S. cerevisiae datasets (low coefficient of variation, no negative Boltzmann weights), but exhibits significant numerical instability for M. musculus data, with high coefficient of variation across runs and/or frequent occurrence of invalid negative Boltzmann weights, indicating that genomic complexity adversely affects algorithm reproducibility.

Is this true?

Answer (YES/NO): NO